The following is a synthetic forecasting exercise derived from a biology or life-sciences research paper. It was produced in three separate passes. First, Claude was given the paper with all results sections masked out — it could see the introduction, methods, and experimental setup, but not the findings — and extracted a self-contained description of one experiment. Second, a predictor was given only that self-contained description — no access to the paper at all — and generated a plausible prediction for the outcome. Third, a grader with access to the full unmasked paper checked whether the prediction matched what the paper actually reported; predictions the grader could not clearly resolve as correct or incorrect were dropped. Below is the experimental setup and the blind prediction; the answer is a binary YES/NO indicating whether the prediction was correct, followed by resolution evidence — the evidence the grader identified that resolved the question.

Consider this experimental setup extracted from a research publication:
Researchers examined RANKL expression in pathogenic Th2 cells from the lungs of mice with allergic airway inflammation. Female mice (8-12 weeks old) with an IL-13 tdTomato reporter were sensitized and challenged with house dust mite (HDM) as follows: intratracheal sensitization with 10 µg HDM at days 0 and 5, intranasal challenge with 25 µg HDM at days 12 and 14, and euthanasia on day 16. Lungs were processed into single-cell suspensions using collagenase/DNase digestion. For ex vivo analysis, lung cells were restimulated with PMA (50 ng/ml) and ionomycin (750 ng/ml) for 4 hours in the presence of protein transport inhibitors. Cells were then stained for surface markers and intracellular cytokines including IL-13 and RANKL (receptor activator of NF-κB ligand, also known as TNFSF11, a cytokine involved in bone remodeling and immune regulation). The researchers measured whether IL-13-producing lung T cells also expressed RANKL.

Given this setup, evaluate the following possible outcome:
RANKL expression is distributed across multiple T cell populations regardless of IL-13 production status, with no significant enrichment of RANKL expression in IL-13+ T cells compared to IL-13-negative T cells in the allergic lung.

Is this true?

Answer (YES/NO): NO